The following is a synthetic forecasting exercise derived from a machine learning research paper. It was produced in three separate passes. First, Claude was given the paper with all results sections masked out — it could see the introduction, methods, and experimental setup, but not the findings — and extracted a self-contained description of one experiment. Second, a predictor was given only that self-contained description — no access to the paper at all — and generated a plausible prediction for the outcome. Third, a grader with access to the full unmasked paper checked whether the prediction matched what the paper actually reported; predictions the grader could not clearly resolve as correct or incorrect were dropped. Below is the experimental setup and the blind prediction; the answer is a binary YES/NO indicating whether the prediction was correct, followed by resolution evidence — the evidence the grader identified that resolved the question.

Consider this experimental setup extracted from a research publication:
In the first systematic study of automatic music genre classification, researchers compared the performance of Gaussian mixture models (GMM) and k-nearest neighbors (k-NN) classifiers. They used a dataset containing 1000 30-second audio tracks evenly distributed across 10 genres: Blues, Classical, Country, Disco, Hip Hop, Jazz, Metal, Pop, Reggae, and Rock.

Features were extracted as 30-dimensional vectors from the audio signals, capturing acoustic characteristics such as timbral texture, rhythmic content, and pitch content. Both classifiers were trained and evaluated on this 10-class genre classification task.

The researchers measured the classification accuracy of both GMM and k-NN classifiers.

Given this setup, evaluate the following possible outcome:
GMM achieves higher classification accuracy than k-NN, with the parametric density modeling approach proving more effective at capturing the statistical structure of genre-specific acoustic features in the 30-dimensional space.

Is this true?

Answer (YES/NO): YES